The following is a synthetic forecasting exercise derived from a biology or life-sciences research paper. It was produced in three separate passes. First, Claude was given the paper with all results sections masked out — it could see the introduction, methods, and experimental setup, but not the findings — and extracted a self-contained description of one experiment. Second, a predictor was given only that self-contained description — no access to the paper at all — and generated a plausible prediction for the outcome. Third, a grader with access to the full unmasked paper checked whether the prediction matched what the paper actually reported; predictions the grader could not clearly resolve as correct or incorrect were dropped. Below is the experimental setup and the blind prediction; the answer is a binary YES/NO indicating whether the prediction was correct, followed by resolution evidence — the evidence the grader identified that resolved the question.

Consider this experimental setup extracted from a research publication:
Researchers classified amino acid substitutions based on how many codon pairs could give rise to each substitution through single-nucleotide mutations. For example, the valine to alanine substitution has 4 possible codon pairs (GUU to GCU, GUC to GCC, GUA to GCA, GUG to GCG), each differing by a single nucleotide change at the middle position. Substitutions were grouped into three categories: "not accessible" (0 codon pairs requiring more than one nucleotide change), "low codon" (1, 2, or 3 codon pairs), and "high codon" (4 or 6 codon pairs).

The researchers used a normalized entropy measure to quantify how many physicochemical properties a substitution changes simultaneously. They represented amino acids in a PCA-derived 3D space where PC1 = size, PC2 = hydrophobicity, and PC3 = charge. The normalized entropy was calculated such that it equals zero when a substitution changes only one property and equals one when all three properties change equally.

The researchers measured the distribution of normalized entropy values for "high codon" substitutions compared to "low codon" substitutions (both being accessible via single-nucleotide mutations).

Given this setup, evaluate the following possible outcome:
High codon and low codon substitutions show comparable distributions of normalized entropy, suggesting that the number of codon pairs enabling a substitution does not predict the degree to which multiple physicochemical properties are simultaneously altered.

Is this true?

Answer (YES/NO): NO